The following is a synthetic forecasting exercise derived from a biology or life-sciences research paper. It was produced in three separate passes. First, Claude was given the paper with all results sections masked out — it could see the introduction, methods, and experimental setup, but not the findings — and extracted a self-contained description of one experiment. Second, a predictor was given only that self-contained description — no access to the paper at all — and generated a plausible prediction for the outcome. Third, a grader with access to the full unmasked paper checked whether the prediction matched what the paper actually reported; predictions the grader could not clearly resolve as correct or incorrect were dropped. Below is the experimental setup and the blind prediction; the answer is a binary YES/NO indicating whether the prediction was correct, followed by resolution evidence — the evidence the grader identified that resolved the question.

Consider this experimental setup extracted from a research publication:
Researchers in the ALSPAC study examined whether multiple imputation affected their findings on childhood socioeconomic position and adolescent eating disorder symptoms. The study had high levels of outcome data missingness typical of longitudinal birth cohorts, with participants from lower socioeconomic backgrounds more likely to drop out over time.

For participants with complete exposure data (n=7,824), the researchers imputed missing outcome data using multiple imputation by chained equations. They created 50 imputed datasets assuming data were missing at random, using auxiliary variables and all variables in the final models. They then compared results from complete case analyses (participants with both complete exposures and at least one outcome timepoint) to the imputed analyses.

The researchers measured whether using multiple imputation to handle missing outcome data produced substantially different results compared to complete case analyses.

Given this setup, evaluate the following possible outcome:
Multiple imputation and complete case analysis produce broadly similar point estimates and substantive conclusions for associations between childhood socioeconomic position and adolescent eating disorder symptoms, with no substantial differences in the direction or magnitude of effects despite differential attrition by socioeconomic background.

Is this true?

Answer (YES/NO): YES